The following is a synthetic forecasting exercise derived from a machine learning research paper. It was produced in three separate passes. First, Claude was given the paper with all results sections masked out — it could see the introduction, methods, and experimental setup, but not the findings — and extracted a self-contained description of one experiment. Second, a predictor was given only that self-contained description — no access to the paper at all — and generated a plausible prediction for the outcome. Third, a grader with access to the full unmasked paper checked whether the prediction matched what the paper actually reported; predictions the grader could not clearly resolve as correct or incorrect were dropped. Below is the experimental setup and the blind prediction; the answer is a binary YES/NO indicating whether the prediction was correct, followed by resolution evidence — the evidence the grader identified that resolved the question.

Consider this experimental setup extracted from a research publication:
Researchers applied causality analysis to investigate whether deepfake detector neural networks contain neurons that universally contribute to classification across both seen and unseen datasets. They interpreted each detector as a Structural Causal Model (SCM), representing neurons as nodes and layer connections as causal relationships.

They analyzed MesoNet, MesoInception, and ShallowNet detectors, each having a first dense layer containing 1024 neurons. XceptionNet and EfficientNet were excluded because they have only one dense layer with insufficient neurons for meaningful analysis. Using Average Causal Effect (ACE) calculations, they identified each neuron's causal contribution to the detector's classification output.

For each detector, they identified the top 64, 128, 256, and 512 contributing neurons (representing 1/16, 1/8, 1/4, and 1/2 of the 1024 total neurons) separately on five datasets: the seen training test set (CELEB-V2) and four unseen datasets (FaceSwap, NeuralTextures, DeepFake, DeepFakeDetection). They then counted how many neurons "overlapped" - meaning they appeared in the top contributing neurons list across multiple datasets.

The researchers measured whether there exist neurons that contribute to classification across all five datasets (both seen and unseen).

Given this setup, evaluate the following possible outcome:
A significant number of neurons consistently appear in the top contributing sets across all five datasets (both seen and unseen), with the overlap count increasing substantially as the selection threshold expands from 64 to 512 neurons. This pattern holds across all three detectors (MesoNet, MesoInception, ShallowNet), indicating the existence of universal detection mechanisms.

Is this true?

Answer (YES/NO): NO